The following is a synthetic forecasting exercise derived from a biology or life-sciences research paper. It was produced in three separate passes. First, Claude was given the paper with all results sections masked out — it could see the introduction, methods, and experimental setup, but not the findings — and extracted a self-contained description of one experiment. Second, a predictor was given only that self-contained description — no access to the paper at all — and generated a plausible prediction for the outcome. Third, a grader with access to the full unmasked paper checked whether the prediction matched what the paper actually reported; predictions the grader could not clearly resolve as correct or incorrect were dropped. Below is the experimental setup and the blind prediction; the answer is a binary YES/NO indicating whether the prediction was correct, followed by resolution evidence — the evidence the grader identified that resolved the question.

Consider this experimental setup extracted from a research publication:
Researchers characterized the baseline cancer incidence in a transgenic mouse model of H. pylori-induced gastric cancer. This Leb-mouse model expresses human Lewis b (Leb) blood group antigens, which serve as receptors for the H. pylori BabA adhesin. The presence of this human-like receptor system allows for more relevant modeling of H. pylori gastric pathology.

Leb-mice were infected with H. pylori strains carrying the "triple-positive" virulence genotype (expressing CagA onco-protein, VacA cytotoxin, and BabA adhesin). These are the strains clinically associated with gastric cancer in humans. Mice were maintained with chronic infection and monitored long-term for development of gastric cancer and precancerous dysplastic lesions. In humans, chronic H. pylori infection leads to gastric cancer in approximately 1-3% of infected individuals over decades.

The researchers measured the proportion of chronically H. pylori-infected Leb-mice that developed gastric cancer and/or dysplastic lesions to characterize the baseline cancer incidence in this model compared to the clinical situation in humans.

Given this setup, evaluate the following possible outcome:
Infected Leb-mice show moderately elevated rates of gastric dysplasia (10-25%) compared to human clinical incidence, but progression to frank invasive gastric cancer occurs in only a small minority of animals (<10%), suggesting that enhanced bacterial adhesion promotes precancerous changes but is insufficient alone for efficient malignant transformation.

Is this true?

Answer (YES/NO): NO